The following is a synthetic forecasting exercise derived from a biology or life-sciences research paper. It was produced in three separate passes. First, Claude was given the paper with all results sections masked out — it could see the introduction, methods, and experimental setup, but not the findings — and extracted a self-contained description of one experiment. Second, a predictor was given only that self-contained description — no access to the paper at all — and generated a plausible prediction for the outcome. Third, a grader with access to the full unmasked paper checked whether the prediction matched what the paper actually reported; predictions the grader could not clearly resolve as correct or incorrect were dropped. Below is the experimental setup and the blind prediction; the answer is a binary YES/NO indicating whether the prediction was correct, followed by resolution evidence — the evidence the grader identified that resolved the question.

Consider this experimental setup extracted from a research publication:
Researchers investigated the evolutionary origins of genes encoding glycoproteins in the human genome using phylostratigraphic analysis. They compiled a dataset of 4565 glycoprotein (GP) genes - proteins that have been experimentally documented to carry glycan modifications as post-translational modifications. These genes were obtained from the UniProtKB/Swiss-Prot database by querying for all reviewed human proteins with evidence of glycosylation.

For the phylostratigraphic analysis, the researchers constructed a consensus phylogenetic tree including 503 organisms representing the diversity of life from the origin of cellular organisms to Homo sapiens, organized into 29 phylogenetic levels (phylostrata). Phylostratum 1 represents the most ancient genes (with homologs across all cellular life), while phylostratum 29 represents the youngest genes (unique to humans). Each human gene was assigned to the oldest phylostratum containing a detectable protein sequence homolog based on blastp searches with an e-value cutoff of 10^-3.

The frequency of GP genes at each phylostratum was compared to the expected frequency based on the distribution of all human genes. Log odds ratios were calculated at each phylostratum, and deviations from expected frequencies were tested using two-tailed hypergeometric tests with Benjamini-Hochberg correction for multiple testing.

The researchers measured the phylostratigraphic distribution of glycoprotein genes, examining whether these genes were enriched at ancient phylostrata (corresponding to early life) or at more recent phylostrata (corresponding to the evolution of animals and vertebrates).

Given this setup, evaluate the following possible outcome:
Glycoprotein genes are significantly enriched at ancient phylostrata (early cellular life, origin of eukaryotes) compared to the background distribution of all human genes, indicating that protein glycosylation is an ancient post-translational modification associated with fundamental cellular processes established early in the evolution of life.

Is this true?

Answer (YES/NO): NO